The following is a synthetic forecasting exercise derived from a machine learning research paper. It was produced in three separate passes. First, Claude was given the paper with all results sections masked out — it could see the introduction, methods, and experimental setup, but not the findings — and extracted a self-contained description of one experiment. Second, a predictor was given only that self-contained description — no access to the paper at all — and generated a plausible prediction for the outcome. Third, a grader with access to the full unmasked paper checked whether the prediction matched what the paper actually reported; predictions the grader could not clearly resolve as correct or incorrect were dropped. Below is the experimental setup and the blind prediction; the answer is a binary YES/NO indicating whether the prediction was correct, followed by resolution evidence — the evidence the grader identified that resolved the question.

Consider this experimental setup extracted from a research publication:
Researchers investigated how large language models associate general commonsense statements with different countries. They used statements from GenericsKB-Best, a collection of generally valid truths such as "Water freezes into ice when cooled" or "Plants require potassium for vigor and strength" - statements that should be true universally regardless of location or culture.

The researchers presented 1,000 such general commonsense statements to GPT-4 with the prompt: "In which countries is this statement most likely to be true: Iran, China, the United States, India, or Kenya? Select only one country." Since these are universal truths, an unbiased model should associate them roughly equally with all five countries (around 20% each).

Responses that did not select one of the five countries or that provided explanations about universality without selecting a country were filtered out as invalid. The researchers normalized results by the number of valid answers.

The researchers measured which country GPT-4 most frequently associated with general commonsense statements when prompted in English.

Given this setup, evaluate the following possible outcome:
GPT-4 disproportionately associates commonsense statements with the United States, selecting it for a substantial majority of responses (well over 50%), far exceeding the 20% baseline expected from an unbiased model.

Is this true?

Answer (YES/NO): YES